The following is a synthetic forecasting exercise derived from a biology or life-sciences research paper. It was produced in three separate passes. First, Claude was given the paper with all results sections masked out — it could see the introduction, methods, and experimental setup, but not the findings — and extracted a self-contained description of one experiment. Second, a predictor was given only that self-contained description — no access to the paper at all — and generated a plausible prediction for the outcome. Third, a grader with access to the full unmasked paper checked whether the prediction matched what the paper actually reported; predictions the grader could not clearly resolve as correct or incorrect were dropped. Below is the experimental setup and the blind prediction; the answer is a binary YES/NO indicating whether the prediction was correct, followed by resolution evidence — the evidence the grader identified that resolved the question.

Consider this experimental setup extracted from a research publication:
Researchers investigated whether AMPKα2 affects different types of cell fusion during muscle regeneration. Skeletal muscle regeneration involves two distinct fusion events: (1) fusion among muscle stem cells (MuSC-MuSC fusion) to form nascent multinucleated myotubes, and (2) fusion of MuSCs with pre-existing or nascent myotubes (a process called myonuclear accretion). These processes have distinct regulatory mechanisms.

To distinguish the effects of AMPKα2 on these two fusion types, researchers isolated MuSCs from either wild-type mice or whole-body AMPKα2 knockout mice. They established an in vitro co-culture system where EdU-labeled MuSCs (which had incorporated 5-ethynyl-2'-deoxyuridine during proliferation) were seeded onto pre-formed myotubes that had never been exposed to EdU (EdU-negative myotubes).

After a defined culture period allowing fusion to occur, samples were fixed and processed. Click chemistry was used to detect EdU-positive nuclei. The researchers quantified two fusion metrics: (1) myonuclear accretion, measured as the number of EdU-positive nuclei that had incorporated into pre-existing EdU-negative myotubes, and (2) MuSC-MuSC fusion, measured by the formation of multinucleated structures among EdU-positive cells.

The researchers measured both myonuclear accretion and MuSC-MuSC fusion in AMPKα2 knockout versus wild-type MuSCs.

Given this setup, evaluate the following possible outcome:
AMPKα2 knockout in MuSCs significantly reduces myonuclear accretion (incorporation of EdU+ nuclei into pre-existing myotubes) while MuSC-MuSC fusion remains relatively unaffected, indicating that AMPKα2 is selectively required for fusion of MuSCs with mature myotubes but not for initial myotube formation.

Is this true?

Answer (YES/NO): YES